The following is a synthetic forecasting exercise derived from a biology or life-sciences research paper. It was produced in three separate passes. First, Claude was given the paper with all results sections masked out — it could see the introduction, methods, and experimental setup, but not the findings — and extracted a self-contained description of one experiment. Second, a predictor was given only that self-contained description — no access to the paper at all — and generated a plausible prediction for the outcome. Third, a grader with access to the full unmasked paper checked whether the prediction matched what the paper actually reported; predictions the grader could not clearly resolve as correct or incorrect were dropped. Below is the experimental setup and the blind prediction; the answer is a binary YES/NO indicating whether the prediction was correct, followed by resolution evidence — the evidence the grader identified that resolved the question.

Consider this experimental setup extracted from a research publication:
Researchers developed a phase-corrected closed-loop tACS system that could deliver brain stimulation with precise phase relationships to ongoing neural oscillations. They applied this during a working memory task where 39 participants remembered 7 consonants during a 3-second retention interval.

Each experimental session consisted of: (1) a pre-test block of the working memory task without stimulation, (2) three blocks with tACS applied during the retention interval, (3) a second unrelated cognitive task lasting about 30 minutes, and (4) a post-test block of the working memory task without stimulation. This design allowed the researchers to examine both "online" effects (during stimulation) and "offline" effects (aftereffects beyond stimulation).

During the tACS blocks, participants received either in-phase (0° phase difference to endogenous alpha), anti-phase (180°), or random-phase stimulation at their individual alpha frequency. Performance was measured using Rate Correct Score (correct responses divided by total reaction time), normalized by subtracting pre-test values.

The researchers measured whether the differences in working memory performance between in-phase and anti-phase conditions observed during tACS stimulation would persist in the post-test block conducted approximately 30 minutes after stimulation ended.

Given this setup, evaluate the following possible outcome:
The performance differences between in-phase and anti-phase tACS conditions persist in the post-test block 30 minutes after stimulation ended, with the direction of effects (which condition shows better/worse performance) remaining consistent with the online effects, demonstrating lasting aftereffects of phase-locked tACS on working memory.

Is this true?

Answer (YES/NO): NO